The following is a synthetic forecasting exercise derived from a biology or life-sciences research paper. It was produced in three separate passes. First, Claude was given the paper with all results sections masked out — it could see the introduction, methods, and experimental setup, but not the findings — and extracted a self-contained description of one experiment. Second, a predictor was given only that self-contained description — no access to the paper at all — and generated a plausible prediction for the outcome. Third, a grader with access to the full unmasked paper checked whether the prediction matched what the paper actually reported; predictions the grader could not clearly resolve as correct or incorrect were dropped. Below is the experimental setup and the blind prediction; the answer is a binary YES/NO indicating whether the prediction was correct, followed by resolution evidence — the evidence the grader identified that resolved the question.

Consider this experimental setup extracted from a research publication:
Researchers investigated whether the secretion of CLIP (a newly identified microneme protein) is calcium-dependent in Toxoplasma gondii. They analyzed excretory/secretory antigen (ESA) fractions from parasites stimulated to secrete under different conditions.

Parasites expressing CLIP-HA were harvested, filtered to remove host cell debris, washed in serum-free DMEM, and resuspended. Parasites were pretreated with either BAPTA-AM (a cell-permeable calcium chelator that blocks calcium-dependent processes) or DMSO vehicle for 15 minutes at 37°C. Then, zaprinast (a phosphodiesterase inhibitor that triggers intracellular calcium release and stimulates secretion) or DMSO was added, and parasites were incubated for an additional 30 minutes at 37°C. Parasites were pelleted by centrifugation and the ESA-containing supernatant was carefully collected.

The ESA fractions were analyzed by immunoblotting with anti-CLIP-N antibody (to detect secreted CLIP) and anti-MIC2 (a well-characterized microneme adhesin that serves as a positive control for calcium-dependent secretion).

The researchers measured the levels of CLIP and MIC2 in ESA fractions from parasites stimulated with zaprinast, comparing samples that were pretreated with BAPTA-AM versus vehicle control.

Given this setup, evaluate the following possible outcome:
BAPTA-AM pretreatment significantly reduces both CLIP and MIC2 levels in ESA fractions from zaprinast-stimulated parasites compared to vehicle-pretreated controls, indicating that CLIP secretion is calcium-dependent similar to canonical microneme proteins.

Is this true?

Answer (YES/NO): YES